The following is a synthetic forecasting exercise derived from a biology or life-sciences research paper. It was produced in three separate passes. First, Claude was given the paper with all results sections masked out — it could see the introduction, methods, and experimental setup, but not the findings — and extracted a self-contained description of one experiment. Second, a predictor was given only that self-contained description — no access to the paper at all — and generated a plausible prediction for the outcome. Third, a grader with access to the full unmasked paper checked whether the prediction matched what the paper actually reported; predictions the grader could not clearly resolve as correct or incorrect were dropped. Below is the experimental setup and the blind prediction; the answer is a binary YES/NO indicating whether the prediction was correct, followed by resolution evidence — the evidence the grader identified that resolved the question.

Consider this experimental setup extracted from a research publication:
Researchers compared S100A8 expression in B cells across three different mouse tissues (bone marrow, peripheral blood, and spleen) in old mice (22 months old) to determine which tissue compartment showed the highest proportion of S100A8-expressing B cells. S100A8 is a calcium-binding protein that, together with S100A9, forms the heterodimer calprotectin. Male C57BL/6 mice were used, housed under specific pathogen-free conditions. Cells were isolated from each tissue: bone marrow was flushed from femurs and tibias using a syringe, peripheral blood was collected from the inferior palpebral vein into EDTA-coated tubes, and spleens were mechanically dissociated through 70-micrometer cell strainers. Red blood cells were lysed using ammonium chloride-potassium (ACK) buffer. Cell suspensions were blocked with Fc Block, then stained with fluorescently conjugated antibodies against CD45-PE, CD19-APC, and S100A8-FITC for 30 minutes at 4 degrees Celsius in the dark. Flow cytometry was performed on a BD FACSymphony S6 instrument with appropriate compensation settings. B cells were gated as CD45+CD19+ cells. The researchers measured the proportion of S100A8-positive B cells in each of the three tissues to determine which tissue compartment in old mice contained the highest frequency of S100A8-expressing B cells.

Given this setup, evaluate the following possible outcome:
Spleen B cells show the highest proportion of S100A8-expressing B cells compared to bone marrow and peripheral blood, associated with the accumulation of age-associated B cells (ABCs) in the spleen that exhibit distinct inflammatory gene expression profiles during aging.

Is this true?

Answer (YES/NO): NO